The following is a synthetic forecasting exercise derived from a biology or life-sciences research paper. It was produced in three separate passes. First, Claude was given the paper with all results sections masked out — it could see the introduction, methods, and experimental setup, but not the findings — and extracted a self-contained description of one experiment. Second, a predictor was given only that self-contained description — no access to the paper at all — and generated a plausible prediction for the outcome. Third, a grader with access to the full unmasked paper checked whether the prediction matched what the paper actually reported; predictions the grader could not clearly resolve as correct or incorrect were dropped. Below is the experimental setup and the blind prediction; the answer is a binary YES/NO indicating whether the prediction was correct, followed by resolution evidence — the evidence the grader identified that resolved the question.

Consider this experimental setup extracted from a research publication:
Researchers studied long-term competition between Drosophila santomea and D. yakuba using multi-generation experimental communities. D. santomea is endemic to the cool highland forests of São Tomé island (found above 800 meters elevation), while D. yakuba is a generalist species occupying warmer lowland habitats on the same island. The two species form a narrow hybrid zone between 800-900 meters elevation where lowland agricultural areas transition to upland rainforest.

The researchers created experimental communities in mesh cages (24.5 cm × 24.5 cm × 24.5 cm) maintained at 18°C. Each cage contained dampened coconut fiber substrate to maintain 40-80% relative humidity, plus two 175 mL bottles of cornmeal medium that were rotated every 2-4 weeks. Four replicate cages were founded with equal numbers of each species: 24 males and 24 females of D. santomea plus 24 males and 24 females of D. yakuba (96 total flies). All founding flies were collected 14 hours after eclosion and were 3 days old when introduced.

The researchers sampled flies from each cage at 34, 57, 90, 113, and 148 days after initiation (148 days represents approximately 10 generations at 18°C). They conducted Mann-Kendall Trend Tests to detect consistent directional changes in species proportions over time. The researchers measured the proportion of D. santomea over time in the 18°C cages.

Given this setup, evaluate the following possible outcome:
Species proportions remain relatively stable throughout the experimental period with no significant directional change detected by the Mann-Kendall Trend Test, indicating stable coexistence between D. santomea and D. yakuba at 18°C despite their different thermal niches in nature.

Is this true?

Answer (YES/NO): YES